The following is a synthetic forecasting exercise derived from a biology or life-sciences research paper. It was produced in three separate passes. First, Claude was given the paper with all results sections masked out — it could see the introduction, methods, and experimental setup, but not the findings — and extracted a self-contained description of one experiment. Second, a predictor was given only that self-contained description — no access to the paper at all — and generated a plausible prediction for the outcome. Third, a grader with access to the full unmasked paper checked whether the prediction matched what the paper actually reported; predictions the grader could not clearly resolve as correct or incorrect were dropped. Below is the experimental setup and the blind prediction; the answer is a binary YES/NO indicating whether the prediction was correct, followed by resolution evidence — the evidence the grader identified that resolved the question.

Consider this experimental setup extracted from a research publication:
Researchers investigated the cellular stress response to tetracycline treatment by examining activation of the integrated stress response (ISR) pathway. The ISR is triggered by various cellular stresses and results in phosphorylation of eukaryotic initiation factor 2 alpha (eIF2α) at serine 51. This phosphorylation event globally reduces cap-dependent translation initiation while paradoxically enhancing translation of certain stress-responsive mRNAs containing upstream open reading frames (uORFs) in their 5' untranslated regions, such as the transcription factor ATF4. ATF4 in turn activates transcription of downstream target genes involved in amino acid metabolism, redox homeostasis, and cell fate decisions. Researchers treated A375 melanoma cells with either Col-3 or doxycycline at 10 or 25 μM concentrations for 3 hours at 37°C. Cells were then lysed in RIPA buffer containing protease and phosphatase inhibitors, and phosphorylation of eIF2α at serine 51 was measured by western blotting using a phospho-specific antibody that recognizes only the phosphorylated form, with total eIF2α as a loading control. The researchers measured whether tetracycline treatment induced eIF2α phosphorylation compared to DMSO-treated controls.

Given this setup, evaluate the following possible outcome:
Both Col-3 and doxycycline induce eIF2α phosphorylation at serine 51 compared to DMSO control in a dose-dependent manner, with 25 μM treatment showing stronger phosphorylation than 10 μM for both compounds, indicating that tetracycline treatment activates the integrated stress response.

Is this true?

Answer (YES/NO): NO